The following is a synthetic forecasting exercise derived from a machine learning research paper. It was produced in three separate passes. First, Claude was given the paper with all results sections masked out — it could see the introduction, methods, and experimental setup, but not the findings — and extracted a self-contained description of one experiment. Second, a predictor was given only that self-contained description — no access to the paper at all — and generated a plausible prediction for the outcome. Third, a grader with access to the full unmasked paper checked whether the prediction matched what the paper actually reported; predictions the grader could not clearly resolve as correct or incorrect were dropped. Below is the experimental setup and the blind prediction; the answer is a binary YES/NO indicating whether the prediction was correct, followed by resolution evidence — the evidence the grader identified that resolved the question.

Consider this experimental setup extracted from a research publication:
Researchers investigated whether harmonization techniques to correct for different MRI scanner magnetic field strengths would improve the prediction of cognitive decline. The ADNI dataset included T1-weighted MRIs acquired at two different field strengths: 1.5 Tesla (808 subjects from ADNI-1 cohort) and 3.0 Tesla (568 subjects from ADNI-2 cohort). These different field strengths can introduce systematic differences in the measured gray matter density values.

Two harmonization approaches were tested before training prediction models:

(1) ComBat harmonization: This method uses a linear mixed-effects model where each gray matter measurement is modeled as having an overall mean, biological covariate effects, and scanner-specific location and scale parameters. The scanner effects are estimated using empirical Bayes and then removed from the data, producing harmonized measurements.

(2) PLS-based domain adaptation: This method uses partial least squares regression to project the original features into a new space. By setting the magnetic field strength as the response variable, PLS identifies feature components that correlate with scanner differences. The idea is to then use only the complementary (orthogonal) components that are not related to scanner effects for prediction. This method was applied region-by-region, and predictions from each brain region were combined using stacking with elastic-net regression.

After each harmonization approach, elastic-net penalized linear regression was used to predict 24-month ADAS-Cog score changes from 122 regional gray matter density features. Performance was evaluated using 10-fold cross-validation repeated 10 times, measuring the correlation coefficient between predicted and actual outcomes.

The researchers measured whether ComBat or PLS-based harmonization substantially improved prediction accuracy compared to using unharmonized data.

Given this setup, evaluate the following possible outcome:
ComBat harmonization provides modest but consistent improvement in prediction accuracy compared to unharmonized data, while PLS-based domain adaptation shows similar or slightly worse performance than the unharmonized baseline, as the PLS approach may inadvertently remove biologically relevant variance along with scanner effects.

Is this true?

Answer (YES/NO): NO